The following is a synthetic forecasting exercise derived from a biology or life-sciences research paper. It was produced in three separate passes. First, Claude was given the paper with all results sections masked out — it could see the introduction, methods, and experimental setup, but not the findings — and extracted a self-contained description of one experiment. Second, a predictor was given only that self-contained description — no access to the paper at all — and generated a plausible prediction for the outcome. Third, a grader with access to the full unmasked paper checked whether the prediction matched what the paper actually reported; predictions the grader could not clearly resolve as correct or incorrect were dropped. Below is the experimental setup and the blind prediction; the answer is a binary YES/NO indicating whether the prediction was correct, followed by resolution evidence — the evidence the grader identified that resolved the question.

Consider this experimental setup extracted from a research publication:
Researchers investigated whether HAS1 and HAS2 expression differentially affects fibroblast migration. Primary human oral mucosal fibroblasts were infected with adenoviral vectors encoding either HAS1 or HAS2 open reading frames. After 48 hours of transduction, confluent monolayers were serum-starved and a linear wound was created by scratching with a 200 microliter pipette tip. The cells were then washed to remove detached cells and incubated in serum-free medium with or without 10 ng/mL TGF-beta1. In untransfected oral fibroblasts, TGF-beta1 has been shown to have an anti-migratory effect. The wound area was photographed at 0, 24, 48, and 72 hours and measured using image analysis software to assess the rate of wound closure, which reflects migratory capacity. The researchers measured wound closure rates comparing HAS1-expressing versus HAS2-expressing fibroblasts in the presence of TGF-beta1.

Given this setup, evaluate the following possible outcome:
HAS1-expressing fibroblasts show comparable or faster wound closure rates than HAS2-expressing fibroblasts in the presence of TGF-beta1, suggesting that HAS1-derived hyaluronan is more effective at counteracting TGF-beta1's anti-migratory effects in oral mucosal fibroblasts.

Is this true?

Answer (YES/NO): YES